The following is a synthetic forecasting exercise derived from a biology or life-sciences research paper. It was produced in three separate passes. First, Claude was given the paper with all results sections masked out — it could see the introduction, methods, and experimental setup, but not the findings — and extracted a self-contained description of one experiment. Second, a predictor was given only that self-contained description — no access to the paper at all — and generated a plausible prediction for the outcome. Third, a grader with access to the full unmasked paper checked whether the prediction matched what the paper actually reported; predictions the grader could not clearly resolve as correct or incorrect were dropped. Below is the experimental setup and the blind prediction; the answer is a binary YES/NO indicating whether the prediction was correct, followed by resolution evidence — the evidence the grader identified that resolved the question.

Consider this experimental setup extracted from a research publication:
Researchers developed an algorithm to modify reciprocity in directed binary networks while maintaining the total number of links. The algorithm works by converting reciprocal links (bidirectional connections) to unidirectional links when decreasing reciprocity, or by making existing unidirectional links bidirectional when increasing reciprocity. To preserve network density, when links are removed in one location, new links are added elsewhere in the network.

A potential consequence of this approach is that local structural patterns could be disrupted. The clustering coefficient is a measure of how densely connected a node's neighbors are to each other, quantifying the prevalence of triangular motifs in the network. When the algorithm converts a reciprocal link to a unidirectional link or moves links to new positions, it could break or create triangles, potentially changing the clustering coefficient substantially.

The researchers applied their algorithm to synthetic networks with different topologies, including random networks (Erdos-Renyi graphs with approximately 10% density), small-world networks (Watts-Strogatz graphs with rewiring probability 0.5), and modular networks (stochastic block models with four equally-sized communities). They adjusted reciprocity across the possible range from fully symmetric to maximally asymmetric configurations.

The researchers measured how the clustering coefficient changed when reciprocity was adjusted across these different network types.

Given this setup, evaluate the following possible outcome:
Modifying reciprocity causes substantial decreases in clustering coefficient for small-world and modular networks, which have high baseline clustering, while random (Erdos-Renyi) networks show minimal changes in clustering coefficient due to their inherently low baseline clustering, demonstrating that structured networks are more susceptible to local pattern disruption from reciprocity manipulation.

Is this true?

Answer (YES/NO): NO